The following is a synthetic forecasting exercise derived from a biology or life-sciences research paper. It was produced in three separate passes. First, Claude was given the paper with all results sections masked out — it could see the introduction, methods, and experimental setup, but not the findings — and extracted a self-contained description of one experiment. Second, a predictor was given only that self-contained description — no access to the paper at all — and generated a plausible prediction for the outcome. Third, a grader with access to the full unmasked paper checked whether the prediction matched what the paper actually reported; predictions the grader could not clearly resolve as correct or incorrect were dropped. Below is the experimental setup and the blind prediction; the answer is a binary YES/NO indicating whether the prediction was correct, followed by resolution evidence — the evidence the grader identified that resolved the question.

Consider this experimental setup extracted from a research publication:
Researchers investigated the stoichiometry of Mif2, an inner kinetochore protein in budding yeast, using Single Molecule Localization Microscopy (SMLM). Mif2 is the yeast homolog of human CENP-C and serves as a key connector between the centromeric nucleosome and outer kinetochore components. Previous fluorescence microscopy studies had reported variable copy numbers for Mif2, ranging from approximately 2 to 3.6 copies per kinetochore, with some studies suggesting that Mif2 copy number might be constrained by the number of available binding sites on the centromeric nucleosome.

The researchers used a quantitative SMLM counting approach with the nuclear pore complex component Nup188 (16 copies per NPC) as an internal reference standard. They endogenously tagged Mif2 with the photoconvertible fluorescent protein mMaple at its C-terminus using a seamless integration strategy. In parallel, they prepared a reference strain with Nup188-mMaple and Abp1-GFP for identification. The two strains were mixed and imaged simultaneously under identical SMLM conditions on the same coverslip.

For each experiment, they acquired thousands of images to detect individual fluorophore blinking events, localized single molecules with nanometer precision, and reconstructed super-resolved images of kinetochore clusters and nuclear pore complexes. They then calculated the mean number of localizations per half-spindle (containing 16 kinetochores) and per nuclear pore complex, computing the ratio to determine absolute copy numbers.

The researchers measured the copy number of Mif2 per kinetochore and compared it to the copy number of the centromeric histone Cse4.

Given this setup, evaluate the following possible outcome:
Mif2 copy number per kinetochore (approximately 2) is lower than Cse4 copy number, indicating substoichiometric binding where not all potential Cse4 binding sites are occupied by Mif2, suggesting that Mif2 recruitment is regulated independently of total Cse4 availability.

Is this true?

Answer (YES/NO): NO